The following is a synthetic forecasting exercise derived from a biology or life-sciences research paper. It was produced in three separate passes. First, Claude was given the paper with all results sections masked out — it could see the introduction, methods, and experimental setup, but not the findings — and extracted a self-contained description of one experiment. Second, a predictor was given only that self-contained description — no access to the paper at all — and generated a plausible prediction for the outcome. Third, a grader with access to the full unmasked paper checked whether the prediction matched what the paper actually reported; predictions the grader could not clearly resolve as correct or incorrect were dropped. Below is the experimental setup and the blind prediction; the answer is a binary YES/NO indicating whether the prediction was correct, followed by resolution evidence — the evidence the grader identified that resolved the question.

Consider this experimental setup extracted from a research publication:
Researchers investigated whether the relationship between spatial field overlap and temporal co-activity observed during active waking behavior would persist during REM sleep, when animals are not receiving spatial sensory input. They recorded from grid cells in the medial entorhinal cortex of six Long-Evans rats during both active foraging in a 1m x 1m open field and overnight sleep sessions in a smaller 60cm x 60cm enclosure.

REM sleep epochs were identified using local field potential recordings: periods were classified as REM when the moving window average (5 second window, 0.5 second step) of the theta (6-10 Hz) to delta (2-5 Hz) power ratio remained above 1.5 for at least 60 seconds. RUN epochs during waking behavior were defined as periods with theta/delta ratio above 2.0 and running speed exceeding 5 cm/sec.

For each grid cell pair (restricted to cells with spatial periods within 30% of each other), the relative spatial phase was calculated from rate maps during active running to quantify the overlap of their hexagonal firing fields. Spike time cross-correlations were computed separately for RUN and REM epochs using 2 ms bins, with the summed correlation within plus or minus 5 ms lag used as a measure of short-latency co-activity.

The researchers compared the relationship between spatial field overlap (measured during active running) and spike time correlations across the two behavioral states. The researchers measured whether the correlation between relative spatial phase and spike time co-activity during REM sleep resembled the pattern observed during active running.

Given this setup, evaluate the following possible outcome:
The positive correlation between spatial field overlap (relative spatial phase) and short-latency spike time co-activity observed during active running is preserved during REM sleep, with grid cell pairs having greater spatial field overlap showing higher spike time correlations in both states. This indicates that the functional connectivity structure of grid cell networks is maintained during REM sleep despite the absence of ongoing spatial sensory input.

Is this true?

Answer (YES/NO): YES